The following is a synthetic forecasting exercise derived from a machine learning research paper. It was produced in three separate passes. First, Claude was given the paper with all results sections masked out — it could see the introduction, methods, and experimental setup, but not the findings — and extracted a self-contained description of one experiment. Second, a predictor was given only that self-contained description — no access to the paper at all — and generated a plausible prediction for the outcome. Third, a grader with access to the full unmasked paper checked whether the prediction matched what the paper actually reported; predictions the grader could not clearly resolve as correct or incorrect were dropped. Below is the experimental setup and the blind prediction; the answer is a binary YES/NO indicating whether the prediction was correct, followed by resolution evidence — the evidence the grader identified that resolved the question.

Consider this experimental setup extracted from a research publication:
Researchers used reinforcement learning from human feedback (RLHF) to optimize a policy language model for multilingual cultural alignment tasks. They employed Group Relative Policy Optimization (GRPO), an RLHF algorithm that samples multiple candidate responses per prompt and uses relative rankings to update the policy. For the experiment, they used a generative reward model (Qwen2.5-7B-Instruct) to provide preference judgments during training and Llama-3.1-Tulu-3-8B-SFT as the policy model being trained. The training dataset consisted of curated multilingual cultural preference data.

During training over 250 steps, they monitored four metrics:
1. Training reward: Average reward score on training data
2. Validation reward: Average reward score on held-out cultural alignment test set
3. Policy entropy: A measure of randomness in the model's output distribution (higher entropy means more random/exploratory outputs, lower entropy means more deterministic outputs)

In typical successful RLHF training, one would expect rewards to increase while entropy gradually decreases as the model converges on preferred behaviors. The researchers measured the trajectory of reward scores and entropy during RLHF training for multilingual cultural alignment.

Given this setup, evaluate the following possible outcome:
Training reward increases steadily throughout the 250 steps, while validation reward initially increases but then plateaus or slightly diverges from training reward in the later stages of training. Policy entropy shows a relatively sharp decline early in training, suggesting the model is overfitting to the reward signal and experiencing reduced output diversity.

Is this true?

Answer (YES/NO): NO